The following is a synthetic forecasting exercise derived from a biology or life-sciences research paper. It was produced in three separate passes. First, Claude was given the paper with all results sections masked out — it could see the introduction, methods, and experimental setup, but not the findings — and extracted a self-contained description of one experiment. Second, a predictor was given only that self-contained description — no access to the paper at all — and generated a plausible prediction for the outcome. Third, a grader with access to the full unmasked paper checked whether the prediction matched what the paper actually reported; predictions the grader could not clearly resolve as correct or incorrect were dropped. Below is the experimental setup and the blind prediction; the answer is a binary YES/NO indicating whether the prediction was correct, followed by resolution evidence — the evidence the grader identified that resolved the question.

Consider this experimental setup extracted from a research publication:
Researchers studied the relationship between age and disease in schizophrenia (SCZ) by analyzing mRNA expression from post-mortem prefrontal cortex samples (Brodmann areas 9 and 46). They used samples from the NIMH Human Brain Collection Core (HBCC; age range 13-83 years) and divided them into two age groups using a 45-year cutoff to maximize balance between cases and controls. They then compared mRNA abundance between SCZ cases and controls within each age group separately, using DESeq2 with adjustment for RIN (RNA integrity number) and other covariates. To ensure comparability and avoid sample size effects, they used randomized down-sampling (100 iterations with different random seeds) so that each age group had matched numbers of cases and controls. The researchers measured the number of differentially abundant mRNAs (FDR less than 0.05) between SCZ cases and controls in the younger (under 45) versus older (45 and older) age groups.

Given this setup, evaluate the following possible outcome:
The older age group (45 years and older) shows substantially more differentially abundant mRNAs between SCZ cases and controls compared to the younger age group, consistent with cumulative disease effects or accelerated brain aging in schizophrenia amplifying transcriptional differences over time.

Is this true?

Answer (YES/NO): NO